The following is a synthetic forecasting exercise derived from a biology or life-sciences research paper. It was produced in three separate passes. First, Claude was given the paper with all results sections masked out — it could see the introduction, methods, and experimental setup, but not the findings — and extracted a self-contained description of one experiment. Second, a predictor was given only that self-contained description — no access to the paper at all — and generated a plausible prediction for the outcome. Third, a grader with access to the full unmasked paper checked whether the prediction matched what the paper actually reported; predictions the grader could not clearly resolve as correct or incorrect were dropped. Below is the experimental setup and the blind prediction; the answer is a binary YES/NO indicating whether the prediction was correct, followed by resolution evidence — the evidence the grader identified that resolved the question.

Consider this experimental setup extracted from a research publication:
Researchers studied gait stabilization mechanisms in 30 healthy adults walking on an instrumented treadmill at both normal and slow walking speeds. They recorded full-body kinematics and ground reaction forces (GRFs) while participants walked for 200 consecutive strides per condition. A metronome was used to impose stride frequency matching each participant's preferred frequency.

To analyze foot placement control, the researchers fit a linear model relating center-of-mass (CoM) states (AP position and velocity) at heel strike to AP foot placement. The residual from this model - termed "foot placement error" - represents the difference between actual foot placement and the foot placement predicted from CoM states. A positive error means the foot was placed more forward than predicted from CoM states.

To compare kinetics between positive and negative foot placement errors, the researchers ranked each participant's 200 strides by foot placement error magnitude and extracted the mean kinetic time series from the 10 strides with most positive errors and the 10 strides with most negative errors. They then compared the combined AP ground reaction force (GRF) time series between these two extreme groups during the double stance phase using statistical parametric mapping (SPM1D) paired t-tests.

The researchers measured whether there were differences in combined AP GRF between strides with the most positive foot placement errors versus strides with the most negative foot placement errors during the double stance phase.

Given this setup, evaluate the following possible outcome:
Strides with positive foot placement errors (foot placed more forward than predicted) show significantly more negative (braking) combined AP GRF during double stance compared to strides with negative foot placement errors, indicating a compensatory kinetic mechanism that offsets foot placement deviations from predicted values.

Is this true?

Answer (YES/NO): NO